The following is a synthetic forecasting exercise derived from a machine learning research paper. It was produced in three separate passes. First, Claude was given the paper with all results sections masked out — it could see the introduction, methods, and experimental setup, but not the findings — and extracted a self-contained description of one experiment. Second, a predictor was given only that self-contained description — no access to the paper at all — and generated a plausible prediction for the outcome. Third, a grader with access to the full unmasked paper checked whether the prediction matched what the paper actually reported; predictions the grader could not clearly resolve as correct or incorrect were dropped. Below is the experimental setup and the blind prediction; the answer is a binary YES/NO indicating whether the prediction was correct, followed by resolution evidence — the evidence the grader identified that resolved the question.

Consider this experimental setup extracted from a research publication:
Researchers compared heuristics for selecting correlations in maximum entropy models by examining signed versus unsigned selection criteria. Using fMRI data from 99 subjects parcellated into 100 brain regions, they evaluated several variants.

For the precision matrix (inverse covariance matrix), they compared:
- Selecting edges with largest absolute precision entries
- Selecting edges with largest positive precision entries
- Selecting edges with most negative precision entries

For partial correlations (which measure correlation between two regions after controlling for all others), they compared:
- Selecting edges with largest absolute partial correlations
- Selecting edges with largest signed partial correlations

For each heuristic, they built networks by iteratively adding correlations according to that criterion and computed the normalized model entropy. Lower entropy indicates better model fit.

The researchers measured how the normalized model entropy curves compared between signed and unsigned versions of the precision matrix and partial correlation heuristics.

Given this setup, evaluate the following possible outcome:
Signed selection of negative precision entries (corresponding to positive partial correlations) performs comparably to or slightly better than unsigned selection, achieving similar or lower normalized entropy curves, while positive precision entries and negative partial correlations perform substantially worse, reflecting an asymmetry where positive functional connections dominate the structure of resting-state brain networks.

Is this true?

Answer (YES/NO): NO